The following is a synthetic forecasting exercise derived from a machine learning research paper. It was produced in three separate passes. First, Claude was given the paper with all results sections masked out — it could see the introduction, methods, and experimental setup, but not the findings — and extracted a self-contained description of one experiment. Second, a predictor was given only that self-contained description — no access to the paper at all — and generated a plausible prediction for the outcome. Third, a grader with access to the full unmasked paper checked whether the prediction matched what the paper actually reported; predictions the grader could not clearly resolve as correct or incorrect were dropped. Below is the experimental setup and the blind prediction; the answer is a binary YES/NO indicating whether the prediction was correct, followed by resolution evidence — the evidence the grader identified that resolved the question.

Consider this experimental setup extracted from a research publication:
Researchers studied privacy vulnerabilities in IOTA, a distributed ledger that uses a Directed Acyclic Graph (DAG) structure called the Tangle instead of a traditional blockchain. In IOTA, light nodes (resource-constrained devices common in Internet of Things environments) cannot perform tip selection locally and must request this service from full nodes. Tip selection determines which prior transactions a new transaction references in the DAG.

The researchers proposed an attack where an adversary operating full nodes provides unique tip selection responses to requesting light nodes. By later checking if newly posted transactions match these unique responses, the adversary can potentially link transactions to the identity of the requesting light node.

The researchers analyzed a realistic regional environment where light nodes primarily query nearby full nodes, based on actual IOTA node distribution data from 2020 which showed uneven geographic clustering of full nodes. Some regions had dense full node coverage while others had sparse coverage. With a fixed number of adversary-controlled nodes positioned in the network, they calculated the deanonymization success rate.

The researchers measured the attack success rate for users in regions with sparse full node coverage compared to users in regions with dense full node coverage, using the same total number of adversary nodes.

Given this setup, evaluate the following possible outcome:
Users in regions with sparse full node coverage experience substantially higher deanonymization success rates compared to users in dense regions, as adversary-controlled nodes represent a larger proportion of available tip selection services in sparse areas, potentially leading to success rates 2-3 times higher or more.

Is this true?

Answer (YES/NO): YES